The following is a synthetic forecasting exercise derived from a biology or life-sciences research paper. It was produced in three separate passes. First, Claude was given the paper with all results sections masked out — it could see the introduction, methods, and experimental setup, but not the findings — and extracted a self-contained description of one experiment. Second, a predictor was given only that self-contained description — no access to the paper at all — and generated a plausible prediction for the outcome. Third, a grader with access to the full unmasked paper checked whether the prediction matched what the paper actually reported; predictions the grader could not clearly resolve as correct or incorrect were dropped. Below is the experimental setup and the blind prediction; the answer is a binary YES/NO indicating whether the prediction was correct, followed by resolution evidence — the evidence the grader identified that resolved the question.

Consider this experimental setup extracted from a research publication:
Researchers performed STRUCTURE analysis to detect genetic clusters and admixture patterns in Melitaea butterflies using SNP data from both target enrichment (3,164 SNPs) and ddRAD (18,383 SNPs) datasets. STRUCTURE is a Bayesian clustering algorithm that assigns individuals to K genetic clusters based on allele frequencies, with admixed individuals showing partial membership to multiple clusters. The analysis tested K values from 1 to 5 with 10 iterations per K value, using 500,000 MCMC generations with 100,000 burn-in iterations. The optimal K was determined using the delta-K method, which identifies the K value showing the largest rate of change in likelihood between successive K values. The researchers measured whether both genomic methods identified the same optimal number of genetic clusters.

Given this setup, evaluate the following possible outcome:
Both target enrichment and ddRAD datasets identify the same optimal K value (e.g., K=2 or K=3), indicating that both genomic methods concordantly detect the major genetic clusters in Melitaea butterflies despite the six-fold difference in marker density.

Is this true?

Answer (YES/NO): NO